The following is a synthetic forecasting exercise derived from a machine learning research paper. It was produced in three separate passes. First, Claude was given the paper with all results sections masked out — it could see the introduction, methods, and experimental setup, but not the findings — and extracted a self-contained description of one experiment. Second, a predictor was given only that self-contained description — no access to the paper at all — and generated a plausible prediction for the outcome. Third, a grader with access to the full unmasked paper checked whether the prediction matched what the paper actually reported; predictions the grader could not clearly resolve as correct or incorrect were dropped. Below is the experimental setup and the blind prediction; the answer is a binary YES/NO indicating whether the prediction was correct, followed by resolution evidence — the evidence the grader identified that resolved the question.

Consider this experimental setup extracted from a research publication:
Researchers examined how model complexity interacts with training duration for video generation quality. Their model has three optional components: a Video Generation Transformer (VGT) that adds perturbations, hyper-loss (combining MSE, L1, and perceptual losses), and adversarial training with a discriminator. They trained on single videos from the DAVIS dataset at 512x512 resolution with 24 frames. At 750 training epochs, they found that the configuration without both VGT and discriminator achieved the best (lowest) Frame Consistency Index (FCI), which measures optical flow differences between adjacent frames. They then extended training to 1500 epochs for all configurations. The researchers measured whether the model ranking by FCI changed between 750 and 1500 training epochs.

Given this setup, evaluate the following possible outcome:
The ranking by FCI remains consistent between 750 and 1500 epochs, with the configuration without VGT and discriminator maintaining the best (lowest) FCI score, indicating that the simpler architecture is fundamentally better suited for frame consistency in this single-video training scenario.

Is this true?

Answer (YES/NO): NO